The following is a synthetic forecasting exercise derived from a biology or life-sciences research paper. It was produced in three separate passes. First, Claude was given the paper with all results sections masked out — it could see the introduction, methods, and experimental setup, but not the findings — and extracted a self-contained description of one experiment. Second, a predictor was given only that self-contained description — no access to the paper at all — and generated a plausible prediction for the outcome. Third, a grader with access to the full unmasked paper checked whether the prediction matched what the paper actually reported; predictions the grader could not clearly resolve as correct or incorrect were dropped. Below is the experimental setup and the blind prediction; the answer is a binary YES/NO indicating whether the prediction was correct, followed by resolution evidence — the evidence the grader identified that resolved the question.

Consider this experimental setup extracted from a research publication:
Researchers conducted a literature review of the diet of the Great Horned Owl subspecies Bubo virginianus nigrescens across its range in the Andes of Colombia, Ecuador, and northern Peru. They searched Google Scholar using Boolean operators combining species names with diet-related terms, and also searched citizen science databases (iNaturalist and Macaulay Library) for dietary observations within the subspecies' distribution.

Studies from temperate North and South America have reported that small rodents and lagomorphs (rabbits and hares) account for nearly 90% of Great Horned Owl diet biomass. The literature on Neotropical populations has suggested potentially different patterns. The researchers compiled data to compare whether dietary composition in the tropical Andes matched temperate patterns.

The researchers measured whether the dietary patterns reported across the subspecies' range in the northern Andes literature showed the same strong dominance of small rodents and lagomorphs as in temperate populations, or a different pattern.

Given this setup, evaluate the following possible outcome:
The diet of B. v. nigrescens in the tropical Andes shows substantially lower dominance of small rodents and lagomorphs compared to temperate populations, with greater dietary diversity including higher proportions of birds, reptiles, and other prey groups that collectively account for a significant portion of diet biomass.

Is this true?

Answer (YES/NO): YES